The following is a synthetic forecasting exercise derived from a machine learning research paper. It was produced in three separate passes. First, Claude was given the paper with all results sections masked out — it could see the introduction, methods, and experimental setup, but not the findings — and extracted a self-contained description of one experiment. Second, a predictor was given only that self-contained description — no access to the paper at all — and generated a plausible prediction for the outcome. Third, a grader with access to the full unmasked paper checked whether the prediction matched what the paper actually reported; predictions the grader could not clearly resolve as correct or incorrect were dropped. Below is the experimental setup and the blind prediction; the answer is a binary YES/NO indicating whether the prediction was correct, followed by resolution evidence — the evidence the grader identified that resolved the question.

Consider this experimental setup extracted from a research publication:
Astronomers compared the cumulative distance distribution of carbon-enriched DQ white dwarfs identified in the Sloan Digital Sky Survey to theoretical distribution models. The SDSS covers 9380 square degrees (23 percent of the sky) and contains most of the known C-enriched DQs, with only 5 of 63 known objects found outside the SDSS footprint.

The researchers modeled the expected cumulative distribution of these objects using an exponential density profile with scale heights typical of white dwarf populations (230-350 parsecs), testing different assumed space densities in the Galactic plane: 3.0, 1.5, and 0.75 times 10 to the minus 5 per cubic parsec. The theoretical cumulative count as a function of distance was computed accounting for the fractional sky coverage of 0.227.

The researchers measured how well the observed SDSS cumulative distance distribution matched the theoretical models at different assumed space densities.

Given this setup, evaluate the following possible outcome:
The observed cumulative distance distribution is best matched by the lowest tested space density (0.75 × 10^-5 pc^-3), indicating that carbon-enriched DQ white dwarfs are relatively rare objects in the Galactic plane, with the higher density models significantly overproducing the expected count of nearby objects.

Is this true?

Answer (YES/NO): NO